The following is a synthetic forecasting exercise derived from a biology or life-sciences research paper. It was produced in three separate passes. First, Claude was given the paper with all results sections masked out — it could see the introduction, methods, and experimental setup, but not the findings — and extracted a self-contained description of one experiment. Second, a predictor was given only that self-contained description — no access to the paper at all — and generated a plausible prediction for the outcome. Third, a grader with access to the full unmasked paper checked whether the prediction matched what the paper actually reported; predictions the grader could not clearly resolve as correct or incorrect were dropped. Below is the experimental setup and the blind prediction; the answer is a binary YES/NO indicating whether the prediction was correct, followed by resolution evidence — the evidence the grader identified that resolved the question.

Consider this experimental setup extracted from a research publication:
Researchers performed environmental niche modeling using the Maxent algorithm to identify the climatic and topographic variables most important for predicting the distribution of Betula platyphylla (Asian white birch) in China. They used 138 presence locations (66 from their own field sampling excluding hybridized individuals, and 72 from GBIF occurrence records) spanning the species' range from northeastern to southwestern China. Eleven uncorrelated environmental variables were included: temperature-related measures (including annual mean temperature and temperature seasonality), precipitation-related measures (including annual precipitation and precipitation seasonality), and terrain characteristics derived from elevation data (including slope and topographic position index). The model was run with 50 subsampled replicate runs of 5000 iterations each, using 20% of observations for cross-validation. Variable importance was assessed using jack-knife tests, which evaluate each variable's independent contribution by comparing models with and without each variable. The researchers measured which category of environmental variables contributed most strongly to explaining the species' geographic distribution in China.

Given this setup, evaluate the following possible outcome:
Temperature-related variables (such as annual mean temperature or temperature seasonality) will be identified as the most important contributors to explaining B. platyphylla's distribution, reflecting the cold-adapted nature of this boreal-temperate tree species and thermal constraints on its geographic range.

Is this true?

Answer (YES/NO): NO